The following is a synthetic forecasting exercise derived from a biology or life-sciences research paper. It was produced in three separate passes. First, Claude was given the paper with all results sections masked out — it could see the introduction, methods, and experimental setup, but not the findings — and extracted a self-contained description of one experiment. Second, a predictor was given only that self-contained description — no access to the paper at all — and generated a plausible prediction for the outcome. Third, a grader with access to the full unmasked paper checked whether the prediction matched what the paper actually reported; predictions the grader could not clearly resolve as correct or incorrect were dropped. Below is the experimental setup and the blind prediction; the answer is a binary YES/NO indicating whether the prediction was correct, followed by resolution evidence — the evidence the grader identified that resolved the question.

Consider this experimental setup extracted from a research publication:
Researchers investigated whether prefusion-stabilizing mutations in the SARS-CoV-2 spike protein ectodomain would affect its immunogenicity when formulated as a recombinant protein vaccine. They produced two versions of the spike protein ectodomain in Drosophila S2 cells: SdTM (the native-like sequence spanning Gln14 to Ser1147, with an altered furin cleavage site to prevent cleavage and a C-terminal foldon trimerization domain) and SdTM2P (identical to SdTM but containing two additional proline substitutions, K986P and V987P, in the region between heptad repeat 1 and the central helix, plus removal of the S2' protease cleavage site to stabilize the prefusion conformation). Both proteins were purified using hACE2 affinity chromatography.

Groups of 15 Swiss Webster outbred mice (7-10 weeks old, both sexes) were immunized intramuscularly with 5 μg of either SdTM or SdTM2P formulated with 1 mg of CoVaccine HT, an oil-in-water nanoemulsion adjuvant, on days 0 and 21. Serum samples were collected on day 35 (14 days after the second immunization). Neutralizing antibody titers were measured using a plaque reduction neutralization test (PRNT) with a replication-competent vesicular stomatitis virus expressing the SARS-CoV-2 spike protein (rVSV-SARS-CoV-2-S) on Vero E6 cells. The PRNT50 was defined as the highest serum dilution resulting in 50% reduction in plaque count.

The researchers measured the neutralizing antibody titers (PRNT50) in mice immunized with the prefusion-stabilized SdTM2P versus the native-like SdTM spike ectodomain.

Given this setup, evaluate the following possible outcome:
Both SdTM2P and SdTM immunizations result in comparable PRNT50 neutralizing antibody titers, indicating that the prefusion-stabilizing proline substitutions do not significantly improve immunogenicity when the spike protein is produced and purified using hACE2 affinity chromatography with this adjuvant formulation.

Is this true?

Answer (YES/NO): NO